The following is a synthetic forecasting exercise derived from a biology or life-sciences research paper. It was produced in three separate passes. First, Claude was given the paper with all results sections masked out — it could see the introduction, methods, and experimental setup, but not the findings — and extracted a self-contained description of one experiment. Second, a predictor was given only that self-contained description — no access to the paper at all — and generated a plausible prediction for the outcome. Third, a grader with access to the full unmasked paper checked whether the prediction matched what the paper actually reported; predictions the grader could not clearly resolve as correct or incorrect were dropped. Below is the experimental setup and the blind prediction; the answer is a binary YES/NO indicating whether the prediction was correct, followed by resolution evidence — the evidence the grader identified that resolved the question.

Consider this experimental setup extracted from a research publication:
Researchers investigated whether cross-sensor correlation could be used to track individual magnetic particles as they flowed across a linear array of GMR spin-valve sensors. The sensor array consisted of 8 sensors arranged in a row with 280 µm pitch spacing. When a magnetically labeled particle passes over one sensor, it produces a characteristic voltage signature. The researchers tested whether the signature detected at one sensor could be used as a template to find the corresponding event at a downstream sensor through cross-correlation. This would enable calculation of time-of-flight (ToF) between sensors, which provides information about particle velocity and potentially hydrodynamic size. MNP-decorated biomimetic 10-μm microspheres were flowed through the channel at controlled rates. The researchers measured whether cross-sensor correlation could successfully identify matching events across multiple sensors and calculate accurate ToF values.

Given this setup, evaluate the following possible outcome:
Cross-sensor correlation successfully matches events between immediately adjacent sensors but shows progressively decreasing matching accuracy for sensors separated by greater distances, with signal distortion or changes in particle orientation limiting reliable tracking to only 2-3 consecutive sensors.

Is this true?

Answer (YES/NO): NO